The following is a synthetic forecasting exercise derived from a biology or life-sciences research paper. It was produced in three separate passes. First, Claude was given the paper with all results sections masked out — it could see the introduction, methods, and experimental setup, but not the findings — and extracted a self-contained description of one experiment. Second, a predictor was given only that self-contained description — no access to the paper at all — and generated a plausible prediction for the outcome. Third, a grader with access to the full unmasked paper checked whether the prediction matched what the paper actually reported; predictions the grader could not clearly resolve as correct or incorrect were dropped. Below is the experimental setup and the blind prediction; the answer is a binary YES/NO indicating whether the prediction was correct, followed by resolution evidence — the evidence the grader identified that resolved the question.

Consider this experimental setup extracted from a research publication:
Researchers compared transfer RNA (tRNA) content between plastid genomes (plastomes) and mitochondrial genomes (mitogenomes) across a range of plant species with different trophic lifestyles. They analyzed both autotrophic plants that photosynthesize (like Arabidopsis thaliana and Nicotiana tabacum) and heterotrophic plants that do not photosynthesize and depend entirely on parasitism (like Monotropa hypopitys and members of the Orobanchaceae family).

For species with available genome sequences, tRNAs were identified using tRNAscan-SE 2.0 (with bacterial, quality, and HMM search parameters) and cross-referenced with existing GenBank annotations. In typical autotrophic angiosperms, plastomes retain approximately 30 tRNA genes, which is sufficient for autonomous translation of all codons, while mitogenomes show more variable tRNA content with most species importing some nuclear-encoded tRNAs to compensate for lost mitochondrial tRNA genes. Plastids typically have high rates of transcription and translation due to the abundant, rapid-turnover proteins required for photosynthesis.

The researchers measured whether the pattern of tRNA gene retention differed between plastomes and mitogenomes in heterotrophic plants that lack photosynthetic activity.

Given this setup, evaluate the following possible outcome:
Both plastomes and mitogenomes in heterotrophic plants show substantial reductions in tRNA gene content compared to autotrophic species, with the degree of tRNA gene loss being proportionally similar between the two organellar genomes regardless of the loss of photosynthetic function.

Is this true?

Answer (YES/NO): NO